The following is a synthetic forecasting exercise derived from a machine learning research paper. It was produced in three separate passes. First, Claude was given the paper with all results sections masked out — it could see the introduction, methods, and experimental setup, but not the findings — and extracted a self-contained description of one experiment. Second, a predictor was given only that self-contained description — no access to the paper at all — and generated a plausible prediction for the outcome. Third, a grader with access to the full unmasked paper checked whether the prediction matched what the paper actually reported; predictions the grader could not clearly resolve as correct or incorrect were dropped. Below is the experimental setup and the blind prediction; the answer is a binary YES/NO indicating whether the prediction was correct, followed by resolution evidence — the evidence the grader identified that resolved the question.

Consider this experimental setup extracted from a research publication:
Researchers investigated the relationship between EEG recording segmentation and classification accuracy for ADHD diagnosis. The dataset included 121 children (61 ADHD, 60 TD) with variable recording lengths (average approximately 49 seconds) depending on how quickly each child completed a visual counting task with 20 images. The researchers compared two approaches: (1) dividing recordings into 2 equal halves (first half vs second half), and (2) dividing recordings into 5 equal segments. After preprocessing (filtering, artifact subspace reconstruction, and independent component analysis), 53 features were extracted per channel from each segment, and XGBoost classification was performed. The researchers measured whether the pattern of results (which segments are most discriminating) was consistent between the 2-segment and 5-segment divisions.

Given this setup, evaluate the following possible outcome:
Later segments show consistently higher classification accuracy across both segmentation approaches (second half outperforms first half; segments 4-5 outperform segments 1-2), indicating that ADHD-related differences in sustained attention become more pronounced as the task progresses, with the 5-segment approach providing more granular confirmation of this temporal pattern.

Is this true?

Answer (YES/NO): YES